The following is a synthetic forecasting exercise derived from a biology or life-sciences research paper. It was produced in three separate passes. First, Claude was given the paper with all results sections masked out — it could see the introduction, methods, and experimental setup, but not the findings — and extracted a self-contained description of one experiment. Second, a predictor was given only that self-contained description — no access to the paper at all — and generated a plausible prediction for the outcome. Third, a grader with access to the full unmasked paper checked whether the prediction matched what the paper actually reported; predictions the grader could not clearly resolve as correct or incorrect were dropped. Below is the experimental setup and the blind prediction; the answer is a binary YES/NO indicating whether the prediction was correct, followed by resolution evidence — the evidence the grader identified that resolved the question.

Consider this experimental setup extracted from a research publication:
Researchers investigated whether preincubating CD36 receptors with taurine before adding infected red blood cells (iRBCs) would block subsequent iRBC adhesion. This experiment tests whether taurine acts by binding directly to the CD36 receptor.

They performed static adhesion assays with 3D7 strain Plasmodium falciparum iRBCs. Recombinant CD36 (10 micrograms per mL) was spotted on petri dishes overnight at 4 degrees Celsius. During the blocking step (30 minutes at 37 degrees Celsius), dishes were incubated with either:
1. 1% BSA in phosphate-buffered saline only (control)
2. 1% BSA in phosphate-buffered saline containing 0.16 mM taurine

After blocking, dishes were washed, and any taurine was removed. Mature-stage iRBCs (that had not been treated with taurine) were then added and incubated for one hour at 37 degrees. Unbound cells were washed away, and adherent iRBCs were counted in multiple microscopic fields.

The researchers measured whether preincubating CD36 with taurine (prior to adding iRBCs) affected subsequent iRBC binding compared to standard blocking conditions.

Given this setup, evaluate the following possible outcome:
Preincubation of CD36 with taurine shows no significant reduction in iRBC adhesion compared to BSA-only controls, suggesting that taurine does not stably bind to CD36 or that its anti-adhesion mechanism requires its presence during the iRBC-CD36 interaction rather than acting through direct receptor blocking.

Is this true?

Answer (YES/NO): YES